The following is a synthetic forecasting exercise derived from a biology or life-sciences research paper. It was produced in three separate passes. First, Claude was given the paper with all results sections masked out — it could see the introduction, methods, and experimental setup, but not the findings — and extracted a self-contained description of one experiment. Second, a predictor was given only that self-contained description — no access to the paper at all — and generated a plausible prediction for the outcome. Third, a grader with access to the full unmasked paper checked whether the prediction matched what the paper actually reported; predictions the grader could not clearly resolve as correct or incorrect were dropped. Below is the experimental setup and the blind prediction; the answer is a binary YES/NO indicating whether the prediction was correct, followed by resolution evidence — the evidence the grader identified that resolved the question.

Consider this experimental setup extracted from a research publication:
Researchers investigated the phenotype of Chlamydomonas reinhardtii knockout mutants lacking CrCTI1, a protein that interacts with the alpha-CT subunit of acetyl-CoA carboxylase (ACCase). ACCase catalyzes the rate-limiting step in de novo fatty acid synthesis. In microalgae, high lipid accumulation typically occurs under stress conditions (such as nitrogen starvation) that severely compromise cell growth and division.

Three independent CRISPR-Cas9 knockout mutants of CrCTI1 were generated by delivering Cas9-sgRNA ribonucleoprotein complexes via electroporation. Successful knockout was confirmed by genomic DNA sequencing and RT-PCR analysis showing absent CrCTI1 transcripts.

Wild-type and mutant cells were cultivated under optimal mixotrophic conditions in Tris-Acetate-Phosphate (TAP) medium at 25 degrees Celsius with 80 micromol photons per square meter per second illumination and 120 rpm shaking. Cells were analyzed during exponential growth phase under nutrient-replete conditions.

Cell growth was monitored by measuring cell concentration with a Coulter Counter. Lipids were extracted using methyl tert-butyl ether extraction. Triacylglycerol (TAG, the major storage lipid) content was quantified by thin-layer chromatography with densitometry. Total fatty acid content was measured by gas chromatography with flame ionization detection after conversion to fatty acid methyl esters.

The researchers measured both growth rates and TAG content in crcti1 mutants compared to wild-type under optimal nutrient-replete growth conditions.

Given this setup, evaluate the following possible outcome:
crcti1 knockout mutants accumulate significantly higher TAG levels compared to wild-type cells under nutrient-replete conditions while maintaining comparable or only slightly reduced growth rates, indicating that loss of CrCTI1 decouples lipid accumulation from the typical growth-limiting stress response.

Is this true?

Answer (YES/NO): YES